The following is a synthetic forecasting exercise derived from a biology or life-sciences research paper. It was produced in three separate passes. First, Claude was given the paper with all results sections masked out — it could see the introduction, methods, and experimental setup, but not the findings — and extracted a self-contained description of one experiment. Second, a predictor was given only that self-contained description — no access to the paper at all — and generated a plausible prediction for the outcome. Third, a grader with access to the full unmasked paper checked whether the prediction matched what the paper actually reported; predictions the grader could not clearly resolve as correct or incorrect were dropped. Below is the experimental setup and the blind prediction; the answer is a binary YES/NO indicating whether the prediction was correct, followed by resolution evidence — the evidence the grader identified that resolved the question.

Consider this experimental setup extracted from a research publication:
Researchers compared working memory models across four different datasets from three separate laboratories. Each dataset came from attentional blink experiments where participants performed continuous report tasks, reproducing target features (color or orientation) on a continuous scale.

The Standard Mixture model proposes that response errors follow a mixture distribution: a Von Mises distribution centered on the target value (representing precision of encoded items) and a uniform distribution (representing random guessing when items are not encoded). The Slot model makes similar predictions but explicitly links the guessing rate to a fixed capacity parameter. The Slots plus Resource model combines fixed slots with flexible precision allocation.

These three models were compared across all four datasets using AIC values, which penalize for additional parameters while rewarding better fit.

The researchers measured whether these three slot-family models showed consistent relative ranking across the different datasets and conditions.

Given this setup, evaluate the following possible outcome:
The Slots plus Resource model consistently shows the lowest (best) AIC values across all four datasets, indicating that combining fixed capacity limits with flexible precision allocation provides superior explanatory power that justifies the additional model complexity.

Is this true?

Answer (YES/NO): NO